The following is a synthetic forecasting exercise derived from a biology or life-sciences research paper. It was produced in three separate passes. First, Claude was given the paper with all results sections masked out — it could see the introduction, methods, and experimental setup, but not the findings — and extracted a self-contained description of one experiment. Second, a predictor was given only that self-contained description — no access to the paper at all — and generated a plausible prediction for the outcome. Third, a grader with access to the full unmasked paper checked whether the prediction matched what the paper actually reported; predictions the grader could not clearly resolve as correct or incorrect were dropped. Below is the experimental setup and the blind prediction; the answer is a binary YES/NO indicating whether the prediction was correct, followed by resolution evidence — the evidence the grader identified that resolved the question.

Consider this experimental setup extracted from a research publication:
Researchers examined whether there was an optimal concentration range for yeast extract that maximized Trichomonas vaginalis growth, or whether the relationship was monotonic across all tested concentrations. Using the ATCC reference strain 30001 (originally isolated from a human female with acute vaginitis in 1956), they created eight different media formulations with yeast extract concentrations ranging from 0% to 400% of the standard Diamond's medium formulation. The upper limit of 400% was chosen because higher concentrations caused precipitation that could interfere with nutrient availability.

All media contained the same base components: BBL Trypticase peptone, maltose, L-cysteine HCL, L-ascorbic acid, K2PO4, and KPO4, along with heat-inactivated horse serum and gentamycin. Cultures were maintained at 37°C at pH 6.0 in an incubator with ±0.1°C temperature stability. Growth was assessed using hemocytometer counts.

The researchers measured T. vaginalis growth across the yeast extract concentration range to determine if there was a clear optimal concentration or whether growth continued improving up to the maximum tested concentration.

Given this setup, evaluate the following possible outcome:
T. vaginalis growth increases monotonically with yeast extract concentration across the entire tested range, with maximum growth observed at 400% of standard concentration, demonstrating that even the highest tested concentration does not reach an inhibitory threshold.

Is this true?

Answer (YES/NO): NO